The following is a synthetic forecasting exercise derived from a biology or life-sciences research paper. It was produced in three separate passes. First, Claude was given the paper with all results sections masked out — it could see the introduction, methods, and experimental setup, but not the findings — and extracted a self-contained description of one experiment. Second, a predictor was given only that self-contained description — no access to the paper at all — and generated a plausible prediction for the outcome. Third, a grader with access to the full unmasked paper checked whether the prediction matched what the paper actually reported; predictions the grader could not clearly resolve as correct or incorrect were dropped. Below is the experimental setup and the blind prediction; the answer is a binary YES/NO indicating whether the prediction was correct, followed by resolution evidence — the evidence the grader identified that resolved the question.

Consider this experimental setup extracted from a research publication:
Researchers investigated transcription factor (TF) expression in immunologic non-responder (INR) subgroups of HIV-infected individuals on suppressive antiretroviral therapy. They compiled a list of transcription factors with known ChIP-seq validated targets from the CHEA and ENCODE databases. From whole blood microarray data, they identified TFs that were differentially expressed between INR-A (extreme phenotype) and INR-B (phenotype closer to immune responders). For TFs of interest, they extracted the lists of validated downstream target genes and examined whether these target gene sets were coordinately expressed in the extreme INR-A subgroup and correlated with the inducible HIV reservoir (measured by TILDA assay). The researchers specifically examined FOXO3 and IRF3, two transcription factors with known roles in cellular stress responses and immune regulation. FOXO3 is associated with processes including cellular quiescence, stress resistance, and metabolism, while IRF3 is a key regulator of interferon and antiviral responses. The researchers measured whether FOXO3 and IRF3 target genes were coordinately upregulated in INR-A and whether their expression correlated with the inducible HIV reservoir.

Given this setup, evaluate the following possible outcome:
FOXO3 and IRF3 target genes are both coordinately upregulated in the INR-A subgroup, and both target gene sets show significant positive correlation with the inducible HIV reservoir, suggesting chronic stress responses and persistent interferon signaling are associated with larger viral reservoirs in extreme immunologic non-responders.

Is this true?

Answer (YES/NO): YES